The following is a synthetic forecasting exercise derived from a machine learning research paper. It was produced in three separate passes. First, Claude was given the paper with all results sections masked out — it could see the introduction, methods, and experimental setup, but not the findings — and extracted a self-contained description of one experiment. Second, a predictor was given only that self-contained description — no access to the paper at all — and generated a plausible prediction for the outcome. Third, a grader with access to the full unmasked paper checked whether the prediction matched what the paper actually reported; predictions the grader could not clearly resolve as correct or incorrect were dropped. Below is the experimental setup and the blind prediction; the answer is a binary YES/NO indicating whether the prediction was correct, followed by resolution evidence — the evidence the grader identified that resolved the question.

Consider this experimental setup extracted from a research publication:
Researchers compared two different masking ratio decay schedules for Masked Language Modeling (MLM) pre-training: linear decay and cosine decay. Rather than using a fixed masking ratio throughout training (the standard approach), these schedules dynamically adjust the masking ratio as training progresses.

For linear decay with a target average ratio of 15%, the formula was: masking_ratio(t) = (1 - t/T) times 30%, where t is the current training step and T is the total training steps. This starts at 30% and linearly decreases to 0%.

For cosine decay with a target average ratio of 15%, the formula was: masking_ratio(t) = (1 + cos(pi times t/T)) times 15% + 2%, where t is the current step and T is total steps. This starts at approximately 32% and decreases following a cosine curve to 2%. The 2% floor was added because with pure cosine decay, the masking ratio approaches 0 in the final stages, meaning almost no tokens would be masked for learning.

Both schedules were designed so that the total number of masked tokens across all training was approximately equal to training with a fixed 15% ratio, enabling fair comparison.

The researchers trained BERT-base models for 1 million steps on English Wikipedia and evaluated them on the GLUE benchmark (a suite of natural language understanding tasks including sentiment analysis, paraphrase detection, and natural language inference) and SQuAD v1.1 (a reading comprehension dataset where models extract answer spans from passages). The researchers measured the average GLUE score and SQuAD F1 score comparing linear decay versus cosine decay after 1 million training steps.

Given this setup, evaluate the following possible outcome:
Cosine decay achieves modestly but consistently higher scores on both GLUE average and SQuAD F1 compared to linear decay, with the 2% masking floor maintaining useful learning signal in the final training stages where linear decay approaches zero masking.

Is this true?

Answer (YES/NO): YES